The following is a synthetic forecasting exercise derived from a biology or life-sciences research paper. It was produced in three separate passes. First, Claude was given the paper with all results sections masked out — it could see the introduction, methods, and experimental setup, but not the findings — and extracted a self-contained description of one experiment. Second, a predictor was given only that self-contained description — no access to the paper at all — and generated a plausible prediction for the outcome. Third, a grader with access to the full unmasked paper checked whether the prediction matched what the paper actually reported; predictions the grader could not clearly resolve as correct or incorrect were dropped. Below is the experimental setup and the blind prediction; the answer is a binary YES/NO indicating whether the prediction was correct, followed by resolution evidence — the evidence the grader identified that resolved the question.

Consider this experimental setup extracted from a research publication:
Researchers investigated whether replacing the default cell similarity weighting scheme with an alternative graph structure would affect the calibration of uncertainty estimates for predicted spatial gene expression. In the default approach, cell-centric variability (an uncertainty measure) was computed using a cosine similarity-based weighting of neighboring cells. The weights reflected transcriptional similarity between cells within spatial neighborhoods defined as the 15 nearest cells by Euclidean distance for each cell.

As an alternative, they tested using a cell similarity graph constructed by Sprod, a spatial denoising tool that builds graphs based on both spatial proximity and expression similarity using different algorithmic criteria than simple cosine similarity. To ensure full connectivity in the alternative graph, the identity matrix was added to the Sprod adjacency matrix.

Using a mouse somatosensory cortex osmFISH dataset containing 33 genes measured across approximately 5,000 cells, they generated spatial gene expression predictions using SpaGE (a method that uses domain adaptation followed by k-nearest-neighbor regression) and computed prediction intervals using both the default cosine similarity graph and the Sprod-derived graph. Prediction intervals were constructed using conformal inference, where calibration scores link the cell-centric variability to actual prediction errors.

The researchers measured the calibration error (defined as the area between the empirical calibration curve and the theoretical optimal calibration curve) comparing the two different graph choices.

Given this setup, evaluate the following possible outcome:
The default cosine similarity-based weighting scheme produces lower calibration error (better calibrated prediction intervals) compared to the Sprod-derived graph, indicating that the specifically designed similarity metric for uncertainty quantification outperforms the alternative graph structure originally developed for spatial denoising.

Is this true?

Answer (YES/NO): NO